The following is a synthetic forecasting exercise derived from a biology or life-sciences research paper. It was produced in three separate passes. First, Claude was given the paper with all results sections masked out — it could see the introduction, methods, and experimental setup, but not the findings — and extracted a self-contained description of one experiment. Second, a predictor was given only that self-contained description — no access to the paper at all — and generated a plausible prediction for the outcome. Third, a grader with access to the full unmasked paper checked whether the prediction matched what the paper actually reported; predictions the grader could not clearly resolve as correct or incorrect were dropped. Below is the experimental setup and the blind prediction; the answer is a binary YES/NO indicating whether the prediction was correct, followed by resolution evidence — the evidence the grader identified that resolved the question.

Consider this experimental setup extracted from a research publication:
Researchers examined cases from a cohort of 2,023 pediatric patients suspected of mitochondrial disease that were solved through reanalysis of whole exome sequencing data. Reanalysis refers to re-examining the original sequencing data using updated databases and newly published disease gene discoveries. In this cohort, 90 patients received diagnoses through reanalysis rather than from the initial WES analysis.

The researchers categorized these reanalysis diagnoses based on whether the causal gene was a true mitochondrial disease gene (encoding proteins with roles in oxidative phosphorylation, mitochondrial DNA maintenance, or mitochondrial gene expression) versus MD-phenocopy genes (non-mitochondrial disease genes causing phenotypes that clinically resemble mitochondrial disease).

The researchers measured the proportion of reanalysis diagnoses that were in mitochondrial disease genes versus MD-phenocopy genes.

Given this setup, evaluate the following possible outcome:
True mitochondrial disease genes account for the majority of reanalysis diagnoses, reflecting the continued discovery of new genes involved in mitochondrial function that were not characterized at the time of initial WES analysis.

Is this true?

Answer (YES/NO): YES